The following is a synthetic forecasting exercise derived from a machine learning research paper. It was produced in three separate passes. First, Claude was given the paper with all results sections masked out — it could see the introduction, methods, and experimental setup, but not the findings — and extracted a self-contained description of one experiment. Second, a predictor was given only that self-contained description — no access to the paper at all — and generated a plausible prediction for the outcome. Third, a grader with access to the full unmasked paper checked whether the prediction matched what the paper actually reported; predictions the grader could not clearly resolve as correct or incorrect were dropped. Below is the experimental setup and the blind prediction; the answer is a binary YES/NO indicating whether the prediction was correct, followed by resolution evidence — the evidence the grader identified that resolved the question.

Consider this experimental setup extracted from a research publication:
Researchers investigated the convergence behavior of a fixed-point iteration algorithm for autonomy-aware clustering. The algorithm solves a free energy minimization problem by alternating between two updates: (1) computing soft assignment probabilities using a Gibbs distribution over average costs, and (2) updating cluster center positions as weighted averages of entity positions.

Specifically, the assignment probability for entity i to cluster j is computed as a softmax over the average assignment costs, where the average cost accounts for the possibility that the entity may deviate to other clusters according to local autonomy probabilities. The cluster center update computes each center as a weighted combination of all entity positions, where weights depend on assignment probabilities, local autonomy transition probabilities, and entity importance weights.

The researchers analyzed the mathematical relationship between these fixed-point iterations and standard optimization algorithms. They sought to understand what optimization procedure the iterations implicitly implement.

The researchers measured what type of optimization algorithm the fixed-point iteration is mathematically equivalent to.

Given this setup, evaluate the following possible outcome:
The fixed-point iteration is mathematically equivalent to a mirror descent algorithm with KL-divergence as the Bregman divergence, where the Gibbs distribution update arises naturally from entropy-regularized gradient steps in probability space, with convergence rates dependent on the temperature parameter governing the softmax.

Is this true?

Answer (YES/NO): NO